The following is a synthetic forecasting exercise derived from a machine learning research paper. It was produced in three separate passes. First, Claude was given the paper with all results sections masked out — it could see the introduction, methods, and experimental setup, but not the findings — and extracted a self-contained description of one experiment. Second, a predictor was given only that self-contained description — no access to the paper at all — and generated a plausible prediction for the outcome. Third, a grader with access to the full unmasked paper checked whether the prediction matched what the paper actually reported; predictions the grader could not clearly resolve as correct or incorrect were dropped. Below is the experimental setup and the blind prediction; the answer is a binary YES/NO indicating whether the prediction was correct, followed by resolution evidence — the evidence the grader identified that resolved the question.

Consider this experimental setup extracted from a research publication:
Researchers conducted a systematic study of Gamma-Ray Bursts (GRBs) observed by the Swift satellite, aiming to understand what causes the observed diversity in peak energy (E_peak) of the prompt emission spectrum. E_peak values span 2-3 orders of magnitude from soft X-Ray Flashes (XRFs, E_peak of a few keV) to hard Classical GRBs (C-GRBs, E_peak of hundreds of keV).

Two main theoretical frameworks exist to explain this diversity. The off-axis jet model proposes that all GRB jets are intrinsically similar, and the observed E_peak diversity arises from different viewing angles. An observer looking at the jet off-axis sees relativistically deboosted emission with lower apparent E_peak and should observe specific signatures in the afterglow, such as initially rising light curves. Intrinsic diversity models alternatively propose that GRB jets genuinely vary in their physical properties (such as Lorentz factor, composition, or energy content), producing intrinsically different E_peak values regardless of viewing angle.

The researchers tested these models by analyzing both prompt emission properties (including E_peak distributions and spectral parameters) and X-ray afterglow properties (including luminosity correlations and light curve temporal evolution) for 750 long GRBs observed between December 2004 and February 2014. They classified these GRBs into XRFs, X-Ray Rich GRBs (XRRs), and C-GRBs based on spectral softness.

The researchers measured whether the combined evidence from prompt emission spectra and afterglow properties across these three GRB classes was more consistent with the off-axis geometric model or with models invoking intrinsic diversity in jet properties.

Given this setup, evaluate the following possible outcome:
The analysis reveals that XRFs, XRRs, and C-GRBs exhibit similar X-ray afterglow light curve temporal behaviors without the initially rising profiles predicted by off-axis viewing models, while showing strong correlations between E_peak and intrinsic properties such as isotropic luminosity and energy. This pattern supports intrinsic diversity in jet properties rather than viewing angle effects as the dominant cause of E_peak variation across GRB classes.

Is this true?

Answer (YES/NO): NO